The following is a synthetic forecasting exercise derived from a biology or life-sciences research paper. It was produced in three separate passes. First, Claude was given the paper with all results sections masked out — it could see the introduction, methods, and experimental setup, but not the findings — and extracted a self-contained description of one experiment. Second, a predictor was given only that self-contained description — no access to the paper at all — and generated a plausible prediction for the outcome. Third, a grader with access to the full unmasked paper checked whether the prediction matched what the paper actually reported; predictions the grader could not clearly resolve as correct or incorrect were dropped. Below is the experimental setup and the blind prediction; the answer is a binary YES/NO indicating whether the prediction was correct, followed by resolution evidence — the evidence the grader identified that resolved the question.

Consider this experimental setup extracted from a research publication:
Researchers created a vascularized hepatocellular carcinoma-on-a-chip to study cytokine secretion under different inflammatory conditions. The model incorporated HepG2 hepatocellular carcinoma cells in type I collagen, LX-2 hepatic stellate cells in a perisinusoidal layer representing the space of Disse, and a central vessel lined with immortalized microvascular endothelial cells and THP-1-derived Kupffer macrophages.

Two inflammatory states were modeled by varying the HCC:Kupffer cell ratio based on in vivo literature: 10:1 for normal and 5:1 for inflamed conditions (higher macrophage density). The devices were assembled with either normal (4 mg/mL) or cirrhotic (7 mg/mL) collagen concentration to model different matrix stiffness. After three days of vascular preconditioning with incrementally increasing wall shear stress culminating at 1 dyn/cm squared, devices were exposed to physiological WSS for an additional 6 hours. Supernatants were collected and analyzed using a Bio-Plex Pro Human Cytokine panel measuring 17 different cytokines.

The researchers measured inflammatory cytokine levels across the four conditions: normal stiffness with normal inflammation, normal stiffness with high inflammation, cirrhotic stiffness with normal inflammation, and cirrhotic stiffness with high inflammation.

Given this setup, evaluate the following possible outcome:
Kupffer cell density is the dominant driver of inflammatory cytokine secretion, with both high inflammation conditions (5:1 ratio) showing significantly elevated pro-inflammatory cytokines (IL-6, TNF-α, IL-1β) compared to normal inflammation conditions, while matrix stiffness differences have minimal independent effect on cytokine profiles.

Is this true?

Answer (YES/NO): NO